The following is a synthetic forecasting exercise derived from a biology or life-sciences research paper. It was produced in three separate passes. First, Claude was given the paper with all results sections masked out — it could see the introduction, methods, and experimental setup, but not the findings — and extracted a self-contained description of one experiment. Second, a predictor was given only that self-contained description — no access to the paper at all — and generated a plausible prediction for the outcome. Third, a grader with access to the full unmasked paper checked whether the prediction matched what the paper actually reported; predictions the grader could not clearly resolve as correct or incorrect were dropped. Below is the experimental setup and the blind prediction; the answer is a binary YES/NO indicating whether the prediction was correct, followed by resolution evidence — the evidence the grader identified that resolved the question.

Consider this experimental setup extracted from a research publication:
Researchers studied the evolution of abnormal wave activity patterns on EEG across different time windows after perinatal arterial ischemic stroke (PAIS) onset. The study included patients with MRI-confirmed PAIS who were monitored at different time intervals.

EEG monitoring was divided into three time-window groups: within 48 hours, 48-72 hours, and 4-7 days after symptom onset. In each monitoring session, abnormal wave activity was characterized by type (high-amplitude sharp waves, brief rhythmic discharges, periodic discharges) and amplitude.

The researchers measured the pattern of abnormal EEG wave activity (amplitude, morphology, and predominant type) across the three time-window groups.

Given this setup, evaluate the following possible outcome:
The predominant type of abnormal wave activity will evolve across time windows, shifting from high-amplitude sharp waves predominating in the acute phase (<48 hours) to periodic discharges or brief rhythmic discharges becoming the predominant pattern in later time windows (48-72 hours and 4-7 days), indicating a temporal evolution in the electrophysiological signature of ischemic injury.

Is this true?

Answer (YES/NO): NO